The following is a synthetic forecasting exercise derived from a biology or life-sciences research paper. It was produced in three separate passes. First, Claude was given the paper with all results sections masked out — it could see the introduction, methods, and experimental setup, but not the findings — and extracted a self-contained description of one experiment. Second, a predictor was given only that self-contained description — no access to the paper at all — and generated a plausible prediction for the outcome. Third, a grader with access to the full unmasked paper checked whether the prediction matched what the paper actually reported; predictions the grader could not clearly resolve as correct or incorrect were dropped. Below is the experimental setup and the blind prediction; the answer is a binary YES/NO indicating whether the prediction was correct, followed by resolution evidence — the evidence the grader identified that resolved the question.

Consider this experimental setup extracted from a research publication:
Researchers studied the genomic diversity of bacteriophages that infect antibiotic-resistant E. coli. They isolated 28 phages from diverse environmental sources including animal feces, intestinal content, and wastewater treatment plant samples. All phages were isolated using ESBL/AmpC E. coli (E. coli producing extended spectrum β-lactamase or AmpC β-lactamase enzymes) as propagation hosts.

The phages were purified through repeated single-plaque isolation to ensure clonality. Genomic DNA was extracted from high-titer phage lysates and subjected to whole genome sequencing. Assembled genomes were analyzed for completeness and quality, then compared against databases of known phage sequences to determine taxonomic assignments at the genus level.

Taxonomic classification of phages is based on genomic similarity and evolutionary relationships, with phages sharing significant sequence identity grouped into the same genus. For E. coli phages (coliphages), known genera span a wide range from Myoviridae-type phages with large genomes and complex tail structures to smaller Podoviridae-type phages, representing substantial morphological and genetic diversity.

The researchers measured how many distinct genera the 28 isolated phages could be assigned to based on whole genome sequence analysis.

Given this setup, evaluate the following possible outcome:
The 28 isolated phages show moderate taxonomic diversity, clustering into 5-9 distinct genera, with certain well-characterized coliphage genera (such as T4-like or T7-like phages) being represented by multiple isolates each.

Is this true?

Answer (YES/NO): NO